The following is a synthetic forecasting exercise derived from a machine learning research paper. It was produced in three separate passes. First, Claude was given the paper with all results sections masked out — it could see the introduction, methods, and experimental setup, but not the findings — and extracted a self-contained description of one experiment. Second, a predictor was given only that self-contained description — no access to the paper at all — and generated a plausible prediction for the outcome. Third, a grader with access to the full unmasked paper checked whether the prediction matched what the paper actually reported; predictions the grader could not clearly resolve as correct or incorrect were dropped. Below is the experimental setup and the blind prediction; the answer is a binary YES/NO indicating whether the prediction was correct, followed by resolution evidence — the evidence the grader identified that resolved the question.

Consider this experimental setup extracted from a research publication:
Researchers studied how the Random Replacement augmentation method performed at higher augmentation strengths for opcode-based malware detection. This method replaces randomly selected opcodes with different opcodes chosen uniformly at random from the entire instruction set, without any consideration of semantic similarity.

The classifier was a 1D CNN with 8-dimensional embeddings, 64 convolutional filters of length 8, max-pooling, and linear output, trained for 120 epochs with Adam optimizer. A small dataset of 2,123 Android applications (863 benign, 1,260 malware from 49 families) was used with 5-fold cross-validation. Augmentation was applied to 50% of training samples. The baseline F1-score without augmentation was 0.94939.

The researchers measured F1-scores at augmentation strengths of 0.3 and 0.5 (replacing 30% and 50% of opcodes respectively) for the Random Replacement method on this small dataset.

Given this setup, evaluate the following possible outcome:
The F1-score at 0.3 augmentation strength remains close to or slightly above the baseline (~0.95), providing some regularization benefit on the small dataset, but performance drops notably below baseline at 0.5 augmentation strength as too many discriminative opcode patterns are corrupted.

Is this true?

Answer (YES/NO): NO